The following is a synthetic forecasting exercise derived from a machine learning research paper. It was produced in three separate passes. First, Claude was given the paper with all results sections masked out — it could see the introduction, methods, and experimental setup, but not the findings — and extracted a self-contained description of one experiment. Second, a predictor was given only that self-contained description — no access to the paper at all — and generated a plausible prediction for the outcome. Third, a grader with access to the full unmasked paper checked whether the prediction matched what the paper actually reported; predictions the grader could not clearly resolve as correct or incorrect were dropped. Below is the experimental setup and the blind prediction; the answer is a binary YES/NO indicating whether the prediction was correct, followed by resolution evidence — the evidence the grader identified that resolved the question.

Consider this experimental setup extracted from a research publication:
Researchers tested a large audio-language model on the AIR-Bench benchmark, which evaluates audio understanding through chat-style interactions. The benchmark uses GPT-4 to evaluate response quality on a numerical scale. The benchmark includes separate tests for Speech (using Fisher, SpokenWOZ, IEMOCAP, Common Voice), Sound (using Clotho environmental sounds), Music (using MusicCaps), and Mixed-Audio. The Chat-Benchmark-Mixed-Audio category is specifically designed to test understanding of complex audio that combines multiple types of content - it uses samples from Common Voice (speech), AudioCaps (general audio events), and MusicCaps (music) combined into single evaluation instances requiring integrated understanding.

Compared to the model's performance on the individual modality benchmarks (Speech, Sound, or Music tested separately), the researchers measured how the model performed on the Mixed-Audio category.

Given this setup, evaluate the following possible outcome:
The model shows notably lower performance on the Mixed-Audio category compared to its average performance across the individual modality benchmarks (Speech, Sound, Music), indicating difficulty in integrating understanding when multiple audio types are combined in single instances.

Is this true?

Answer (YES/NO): NO